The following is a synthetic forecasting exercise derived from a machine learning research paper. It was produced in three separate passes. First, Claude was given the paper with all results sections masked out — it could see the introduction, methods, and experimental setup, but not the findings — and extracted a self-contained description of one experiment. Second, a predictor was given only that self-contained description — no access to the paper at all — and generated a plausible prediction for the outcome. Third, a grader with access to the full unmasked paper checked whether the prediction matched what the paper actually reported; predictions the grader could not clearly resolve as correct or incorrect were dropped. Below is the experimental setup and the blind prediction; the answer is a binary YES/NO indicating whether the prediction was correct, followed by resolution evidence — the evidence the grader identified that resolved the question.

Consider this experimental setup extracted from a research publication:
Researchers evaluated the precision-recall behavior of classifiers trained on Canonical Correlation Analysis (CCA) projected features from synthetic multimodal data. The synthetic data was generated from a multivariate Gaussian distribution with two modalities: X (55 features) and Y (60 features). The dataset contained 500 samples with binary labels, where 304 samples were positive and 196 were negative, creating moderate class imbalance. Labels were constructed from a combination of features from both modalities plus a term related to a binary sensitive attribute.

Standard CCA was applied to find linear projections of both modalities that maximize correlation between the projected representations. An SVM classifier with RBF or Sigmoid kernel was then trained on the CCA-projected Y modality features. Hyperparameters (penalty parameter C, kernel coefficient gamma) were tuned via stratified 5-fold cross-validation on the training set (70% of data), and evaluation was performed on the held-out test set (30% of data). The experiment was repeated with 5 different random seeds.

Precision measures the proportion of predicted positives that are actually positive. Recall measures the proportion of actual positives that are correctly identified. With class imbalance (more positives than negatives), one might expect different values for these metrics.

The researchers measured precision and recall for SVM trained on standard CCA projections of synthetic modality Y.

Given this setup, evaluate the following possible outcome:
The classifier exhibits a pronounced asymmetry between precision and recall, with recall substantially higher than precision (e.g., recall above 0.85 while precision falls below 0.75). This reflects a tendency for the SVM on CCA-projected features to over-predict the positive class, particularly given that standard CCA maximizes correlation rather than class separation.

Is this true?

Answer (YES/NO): NO